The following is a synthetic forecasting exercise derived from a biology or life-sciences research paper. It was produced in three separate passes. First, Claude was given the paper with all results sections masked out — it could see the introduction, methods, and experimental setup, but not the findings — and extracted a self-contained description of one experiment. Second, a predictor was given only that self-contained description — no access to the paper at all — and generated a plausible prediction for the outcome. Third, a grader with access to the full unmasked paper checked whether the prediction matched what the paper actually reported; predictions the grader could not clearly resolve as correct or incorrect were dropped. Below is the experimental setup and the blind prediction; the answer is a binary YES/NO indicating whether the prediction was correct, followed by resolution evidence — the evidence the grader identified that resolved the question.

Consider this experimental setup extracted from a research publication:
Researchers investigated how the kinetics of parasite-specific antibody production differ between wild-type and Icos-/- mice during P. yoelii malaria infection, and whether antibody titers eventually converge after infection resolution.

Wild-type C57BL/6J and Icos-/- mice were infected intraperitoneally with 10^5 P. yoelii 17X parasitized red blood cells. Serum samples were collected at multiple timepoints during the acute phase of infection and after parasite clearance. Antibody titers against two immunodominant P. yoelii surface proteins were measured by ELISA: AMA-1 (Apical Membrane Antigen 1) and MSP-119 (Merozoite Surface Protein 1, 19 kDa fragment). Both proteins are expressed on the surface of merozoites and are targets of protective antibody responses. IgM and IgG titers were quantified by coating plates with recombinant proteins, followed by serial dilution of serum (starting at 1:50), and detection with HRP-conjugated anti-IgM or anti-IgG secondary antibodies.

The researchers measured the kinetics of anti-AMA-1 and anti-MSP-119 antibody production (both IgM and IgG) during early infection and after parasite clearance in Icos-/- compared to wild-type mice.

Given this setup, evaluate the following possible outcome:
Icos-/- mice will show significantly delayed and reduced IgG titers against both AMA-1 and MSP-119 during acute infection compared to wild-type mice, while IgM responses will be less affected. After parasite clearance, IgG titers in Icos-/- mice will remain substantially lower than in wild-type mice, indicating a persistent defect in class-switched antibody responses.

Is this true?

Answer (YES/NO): NO